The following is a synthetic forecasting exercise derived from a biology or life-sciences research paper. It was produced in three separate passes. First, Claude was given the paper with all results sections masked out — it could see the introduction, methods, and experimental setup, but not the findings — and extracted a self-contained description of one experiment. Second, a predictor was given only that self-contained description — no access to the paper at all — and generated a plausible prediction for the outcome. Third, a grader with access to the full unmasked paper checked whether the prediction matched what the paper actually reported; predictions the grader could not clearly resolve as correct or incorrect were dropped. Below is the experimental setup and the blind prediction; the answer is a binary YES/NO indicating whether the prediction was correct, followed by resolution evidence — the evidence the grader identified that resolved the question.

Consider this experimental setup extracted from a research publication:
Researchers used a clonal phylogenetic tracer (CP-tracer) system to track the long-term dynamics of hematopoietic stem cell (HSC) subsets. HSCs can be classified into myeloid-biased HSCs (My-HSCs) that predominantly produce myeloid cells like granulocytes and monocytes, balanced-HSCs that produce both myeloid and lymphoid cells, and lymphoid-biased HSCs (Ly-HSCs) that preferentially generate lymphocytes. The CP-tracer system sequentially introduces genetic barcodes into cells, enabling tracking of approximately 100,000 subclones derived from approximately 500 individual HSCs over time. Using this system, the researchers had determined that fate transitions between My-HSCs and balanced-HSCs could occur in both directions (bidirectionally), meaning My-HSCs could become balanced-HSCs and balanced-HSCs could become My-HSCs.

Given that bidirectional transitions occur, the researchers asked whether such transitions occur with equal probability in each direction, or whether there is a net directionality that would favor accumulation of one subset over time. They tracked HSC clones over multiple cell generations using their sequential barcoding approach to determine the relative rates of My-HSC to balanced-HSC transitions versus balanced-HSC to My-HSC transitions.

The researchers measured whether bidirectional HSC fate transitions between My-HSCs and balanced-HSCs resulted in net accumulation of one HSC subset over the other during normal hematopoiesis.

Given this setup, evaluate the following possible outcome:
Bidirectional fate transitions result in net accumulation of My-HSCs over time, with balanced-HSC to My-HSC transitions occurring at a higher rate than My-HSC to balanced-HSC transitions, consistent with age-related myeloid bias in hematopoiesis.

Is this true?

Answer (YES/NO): YES